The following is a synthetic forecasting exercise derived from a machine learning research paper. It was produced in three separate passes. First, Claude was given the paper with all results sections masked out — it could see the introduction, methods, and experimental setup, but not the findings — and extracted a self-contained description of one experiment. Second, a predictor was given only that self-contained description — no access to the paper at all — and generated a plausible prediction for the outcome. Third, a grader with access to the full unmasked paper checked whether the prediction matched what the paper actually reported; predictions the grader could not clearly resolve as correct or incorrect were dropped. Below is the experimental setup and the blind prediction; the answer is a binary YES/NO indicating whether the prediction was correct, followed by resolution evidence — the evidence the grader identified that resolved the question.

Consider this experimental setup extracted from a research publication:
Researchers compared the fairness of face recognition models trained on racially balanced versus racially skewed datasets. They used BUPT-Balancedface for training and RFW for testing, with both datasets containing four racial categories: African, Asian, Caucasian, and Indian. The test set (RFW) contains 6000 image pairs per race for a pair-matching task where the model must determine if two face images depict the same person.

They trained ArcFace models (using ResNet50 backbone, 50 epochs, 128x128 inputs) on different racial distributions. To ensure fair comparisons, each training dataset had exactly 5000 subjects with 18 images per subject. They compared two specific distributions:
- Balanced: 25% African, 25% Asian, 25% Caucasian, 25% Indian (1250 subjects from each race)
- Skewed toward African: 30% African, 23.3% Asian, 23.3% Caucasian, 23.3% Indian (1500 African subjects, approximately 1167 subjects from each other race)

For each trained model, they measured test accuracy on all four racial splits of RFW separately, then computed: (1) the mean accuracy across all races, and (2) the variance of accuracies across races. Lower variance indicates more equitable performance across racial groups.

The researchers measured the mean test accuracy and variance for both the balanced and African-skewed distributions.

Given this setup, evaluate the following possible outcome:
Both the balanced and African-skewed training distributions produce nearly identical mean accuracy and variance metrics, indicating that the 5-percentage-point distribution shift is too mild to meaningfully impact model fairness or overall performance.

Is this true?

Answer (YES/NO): NO